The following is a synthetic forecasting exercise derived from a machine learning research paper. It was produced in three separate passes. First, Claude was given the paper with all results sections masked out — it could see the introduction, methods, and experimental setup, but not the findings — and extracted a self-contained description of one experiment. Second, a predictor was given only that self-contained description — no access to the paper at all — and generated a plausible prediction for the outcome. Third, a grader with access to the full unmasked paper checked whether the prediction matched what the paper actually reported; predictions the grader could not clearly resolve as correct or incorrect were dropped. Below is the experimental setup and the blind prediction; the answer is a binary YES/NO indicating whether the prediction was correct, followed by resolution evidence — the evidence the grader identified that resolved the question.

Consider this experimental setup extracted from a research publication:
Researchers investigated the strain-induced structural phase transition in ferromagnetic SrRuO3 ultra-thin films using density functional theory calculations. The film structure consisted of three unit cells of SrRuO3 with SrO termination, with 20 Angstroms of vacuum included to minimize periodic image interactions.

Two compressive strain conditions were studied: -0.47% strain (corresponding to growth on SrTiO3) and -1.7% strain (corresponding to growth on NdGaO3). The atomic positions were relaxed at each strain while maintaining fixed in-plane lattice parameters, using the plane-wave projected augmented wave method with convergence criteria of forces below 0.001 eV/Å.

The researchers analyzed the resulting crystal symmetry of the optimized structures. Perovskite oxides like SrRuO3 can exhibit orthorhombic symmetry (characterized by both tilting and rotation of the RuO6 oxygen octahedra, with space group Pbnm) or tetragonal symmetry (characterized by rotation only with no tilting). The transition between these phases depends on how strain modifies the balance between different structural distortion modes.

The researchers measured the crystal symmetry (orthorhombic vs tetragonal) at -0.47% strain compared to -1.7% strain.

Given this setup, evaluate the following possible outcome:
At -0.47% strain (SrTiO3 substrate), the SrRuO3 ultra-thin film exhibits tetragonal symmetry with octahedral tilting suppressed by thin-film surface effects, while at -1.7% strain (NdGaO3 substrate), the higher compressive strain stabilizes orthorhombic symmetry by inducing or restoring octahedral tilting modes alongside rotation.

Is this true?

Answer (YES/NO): NO